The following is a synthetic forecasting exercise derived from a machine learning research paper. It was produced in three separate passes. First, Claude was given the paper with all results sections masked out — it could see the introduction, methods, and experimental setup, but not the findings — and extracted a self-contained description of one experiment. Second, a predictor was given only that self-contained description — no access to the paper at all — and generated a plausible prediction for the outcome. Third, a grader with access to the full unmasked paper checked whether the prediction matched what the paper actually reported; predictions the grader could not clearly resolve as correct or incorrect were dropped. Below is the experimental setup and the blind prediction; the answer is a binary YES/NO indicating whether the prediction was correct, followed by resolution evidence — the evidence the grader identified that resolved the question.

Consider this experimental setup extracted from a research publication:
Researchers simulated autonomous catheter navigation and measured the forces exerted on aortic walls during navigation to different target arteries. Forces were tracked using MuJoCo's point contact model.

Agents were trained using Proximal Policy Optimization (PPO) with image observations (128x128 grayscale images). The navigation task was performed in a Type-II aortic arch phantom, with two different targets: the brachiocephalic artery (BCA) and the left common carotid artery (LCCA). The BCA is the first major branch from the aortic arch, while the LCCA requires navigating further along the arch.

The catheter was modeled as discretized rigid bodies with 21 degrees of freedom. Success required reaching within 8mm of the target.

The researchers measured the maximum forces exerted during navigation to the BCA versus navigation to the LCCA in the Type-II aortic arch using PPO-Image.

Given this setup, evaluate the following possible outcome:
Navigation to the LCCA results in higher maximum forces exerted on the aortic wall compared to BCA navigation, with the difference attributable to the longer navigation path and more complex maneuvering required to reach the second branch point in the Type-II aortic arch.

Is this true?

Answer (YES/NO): YES